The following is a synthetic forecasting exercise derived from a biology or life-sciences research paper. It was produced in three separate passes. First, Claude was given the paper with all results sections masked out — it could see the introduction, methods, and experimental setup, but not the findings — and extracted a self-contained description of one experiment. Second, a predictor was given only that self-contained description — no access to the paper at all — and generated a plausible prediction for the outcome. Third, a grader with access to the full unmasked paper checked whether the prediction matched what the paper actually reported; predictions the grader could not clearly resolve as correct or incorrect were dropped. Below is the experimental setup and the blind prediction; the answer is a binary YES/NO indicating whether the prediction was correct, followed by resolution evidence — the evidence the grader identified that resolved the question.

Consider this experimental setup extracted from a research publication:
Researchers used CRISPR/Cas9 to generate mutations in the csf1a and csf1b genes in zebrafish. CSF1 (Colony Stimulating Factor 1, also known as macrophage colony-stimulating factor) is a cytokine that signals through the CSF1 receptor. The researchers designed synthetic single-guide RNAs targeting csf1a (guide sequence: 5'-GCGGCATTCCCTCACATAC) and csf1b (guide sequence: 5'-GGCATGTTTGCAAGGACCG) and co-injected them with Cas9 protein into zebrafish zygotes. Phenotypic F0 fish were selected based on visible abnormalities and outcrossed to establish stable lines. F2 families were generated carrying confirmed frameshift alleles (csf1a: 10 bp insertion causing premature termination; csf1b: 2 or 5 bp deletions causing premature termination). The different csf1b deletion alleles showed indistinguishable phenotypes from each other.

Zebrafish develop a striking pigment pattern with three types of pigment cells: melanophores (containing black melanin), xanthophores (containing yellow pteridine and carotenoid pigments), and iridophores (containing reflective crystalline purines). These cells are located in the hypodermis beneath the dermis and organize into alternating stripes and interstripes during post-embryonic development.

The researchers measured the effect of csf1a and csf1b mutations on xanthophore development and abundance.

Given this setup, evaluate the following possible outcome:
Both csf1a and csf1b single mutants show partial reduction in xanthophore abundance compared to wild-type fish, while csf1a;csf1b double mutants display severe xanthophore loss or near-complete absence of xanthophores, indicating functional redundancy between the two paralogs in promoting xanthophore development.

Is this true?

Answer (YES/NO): NO